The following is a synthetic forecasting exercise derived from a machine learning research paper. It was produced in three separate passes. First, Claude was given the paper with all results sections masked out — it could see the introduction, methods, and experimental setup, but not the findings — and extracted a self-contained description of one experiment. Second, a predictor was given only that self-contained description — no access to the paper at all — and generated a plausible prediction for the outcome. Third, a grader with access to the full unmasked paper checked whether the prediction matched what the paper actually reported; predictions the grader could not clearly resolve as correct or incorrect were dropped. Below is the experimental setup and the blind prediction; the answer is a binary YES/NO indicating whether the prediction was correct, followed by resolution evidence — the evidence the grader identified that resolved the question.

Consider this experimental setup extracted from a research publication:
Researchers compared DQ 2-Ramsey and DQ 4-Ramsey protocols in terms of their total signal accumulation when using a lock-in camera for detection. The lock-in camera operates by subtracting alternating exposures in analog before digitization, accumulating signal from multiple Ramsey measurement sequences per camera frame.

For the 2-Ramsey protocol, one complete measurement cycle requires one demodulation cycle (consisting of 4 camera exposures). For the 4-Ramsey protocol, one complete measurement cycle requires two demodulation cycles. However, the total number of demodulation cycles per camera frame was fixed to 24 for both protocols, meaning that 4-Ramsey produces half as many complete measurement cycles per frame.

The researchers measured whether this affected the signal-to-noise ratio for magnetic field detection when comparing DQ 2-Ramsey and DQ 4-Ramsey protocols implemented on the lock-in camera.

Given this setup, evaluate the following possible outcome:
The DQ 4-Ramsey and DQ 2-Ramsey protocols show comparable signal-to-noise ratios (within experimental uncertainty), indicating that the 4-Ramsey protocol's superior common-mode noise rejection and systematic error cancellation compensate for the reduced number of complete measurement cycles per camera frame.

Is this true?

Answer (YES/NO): YES